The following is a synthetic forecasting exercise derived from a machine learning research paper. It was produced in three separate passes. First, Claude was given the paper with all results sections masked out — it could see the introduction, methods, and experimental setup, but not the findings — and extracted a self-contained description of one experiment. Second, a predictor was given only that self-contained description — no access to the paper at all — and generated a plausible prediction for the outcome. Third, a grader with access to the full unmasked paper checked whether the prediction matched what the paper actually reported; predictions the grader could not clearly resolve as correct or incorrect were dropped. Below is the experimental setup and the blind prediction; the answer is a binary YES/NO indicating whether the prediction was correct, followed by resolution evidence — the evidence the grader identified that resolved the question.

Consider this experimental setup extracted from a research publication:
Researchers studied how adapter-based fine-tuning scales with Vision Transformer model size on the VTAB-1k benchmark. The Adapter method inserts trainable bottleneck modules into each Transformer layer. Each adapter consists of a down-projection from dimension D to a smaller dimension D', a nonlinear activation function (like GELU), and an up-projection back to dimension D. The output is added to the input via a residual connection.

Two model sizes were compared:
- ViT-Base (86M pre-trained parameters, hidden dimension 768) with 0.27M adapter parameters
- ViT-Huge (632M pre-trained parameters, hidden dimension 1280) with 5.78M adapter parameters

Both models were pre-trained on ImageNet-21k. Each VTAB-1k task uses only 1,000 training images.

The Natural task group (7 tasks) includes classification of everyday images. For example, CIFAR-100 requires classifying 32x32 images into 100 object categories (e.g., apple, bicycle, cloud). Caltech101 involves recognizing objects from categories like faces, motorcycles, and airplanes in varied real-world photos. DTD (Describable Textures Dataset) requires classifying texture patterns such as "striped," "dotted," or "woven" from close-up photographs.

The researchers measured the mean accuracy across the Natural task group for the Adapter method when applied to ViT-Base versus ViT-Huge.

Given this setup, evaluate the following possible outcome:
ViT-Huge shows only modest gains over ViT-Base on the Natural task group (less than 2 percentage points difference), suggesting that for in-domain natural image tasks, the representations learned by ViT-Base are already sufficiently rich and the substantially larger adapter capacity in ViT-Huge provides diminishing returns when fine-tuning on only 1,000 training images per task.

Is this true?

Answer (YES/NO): NO